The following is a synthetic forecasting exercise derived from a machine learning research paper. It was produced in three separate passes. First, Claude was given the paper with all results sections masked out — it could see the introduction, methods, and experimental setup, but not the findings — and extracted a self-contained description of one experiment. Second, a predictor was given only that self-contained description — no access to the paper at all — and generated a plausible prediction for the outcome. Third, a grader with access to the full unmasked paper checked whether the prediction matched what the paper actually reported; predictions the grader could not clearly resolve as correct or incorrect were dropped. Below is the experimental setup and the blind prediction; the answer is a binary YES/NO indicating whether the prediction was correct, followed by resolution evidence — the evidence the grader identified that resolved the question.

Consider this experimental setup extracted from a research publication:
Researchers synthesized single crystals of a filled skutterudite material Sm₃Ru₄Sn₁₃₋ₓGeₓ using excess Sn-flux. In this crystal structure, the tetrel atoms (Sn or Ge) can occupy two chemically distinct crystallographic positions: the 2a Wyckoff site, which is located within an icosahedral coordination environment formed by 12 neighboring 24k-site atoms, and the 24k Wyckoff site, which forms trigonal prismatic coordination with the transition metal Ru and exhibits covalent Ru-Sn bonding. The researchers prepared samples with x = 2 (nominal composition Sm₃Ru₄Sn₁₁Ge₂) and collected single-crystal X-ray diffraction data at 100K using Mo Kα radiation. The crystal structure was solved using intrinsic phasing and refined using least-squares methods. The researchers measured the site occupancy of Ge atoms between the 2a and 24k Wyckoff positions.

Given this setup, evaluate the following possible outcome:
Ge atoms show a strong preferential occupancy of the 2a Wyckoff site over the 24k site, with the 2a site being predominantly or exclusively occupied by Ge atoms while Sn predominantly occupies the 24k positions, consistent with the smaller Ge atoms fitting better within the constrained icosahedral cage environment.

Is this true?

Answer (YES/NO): YES